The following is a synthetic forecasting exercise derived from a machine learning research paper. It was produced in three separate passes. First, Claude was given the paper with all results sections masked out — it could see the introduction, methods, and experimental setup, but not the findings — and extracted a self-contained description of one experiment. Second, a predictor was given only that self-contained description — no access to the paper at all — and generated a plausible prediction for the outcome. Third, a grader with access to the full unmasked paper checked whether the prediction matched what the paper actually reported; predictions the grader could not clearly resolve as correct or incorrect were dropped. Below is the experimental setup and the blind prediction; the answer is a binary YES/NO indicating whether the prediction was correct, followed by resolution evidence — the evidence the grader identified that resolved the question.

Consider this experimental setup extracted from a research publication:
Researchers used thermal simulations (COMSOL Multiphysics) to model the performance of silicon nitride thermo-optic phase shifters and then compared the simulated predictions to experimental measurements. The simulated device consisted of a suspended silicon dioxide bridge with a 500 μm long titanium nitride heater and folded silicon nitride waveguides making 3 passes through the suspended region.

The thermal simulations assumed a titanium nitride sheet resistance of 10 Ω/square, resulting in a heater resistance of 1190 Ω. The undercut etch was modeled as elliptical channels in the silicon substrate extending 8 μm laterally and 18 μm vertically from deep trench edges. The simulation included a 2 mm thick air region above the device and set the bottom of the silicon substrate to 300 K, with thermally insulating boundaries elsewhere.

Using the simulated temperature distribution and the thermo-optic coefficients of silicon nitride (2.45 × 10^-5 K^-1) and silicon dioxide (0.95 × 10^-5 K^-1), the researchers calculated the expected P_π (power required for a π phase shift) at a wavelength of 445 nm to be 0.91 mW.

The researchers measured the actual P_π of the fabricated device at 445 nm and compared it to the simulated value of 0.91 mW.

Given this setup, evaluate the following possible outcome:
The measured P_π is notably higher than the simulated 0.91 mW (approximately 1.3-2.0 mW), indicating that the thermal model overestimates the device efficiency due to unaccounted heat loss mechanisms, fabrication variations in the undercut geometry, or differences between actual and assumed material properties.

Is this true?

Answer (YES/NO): NO